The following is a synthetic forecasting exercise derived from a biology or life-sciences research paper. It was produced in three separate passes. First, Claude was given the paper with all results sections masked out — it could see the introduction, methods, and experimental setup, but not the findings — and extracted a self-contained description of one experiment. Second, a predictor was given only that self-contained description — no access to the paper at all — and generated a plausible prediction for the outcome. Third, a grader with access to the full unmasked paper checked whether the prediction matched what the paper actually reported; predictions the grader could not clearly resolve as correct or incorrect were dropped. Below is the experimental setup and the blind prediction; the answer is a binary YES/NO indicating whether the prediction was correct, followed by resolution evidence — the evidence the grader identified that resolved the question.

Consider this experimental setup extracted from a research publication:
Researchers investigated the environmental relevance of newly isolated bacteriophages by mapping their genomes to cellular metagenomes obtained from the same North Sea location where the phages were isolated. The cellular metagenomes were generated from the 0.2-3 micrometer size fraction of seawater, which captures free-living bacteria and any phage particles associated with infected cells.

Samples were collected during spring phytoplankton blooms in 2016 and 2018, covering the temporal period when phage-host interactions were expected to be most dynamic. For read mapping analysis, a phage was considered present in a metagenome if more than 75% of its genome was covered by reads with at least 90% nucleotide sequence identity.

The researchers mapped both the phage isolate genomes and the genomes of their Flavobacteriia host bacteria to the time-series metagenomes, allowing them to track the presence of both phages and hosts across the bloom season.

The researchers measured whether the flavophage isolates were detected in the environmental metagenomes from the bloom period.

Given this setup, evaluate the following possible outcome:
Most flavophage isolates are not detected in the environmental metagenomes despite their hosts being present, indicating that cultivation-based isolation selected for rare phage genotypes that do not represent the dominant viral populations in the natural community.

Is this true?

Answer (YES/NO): NO